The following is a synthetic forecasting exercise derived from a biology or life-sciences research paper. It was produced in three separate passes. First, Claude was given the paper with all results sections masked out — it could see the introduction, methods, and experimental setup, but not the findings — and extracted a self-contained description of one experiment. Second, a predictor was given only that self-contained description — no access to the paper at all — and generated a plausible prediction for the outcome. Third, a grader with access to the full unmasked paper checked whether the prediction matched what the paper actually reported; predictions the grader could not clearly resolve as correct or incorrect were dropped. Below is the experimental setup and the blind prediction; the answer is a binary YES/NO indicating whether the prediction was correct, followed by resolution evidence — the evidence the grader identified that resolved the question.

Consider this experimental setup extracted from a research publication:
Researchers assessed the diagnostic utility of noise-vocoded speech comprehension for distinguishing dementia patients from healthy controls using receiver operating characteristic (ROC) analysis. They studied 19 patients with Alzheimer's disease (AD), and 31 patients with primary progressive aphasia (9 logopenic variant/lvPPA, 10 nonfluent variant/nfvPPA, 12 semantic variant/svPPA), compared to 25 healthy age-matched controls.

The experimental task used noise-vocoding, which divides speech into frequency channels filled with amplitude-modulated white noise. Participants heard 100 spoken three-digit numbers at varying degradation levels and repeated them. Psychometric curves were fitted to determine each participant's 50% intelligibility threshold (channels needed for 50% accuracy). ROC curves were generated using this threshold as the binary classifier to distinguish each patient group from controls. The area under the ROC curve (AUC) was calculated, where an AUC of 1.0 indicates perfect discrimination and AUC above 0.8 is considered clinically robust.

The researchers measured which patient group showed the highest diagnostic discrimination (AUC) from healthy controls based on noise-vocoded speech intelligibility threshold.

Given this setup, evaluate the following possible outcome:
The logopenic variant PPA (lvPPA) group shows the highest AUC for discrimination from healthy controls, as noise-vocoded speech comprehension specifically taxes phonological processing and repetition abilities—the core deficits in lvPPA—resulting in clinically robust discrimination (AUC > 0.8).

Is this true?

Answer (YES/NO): NO